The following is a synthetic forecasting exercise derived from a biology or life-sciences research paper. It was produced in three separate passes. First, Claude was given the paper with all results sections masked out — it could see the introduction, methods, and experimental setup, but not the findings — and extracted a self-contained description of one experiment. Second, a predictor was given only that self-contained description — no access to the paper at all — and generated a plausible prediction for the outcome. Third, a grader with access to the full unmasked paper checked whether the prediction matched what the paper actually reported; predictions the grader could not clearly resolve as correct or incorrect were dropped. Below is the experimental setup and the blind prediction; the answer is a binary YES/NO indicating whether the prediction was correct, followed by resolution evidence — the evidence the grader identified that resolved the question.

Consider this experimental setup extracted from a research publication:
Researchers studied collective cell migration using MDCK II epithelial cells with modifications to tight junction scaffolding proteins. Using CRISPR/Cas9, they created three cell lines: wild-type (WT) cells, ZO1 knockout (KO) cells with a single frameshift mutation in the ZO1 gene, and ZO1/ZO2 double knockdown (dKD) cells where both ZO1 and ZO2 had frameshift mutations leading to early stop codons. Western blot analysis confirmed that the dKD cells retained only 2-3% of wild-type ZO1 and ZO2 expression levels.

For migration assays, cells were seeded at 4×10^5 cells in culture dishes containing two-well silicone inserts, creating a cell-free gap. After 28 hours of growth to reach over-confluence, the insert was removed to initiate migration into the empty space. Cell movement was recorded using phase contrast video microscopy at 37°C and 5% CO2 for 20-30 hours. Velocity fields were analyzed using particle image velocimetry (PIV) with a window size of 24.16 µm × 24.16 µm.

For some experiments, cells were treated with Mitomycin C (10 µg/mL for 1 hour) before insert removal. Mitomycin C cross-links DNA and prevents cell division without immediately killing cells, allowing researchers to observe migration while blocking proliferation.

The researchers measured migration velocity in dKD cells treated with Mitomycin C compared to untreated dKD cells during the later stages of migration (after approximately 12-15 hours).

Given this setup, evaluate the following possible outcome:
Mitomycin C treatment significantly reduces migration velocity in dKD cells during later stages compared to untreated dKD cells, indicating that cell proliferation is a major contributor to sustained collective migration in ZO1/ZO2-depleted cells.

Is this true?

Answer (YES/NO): NO